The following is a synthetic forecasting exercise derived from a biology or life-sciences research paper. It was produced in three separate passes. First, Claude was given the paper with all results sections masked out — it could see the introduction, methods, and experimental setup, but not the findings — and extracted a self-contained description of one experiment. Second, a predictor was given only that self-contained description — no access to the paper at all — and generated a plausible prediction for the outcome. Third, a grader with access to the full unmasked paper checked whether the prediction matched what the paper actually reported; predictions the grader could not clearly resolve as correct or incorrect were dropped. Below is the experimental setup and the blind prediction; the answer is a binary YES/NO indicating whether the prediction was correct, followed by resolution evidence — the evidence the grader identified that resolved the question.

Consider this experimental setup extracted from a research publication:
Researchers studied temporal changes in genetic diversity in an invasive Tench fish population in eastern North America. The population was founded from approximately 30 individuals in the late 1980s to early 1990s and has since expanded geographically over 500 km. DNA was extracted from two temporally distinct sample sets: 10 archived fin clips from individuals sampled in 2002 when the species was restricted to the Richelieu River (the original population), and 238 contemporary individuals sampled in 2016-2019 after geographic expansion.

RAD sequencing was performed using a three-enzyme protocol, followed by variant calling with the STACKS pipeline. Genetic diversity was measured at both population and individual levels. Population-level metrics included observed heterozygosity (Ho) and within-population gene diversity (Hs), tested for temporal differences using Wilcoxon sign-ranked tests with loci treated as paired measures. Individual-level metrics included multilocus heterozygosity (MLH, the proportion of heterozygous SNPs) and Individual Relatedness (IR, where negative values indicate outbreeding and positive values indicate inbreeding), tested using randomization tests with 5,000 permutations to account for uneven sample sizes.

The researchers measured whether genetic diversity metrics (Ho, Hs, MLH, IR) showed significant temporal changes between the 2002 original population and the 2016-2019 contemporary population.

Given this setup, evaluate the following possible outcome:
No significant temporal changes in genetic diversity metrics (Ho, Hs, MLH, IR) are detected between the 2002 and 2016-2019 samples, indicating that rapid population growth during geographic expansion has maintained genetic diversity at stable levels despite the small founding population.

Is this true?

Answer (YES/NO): NO